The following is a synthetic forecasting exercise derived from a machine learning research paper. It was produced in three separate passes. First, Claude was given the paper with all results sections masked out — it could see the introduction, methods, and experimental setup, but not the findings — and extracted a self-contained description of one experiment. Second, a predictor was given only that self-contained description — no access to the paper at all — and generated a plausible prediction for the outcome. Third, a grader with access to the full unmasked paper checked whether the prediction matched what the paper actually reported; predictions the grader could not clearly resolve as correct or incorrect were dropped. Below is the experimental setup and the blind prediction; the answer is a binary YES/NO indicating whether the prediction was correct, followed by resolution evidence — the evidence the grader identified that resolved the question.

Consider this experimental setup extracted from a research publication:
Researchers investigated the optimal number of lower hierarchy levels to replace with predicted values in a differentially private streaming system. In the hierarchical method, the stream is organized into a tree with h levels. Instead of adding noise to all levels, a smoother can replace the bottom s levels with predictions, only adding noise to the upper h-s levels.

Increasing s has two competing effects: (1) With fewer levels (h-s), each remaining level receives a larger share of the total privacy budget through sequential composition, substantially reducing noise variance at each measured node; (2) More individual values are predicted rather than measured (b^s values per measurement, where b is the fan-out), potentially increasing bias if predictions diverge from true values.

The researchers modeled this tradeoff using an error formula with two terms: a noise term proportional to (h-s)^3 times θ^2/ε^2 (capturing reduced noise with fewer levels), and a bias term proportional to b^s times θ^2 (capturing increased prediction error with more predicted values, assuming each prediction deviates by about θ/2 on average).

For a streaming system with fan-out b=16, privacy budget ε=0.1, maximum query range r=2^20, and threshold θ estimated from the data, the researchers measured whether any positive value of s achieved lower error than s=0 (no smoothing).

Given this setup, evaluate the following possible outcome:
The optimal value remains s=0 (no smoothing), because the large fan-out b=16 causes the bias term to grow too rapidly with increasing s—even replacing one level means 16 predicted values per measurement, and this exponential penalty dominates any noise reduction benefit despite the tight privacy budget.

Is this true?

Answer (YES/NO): NO